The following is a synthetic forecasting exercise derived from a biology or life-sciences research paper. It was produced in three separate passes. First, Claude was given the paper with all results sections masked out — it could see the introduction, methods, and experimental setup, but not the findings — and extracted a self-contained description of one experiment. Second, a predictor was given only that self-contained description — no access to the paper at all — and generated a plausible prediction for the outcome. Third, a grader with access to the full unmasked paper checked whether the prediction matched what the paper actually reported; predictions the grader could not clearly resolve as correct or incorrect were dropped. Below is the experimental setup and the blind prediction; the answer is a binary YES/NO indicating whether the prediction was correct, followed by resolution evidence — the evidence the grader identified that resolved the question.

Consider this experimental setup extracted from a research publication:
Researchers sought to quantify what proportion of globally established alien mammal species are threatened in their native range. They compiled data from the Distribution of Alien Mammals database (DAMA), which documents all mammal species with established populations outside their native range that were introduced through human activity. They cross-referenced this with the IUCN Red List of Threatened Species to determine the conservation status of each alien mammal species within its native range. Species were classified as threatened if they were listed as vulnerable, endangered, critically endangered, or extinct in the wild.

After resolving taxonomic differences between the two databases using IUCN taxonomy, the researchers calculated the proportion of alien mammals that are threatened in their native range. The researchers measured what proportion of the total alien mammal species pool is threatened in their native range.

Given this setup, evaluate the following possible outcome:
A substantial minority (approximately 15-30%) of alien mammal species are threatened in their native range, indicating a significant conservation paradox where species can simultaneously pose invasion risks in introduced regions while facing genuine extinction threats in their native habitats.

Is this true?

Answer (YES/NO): YES